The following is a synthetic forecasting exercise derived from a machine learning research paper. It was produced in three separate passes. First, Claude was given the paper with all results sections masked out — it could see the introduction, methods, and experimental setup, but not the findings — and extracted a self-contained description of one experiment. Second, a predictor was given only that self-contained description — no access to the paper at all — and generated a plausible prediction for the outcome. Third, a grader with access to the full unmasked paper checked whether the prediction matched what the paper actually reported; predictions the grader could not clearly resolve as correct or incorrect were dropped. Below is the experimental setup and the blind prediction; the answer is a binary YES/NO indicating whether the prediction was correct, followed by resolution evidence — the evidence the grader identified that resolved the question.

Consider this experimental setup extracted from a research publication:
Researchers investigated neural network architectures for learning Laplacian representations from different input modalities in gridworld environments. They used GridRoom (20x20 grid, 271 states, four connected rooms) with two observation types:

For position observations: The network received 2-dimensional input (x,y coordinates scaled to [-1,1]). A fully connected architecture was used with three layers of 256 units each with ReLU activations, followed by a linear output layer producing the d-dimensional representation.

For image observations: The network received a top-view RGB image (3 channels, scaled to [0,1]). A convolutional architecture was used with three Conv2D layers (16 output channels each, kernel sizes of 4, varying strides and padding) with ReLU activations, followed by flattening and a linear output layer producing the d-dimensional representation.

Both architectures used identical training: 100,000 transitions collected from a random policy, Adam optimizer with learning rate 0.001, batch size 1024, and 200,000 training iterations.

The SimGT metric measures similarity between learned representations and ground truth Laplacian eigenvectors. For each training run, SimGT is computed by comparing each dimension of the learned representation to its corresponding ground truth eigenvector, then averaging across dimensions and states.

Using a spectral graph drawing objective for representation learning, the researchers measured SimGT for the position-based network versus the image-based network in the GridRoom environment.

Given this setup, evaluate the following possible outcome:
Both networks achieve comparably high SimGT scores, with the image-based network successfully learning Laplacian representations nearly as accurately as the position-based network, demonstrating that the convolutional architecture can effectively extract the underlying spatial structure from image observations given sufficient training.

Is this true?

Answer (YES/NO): NO